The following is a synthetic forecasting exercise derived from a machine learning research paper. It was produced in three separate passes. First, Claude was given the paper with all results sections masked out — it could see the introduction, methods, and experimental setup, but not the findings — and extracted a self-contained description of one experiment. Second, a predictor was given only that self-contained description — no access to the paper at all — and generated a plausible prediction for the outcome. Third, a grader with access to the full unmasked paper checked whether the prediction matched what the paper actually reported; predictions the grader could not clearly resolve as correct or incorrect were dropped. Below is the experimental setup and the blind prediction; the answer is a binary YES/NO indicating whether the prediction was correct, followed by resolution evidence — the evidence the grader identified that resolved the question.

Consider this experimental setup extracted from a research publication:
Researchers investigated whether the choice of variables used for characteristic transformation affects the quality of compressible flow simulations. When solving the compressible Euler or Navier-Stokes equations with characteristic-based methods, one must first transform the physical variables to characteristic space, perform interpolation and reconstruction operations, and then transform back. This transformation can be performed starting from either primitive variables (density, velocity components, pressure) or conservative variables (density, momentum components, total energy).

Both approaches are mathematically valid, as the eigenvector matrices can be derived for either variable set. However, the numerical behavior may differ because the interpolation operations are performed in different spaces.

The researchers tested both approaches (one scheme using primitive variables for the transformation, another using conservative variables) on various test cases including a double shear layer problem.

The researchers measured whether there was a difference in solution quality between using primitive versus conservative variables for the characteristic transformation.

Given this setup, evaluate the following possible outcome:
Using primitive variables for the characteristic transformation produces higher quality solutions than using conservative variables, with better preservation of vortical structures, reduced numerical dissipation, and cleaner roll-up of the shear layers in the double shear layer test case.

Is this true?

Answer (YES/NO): NO